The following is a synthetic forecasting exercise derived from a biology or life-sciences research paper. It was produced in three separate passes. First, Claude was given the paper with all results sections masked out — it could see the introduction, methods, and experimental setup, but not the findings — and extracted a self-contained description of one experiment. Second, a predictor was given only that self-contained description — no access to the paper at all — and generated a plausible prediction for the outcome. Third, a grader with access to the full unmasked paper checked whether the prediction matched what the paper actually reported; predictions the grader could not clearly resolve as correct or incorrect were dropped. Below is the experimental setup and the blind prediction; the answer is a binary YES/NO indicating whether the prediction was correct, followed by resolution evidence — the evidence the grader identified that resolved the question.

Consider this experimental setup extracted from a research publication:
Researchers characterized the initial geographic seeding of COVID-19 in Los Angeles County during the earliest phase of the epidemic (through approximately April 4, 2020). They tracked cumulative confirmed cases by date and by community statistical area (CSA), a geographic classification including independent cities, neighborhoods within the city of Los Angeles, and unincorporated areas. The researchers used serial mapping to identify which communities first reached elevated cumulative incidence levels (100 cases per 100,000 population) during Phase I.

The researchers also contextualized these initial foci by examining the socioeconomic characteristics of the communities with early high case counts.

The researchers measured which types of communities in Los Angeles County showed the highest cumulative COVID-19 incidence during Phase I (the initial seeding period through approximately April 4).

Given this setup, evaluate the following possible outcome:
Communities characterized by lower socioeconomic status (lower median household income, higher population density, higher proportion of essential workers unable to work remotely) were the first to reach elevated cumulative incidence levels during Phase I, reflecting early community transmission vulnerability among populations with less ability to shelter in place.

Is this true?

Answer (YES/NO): NO